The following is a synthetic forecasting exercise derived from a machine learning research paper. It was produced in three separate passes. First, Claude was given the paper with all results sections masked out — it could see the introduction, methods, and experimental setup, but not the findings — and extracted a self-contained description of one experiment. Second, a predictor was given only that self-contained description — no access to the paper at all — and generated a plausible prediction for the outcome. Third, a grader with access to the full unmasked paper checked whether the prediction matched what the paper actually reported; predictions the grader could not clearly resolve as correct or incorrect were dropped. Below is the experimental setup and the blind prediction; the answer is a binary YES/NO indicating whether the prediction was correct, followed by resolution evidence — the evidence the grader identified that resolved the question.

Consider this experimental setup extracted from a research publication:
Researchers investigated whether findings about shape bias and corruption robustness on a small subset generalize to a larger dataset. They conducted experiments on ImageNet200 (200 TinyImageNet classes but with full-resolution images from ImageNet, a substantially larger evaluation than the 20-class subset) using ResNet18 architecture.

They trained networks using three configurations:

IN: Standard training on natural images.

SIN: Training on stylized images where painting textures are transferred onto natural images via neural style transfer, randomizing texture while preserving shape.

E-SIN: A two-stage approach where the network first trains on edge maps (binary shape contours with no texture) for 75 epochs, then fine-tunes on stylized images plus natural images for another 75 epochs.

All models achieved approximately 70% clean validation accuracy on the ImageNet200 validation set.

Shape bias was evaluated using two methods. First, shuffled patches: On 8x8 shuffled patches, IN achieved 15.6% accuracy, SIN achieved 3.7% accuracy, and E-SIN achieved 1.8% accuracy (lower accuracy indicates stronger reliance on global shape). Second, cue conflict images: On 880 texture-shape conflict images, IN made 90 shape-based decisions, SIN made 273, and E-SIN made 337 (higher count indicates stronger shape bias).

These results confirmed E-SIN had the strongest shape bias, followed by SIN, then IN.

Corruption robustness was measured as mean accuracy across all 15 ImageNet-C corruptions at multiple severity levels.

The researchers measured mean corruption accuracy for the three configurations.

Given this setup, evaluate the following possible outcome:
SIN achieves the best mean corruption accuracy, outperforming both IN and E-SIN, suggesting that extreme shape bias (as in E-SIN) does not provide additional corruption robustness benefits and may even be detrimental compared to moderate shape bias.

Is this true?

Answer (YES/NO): YES